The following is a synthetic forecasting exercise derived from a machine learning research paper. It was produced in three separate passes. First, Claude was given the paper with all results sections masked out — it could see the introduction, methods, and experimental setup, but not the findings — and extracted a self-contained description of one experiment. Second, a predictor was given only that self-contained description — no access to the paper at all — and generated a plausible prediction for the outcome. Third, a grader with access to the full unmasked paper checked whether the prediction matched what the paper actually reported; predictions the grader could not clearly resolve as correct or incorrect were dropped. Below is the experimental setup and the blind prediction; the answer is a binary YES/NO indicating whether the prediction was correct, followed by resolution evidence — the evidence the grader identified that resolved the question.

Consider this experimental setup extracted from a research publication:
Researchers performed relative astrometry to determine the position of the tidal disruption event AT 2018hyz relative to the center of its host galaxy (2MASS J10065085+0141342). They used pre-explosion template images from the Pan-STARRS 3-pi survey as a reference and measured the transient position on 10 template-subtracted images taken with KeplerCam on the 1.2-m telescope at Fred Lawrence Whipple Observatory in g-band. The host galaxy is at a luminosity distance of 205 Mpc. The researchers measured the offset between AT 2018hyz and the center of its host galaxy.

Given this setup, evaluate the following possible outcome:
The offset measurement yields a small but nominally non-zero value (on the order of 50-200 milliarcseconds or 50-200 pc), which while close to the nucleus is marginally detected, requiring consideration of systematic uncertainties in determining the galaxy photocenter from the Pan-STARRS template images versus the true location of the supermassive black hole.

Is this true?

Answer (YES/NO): NO